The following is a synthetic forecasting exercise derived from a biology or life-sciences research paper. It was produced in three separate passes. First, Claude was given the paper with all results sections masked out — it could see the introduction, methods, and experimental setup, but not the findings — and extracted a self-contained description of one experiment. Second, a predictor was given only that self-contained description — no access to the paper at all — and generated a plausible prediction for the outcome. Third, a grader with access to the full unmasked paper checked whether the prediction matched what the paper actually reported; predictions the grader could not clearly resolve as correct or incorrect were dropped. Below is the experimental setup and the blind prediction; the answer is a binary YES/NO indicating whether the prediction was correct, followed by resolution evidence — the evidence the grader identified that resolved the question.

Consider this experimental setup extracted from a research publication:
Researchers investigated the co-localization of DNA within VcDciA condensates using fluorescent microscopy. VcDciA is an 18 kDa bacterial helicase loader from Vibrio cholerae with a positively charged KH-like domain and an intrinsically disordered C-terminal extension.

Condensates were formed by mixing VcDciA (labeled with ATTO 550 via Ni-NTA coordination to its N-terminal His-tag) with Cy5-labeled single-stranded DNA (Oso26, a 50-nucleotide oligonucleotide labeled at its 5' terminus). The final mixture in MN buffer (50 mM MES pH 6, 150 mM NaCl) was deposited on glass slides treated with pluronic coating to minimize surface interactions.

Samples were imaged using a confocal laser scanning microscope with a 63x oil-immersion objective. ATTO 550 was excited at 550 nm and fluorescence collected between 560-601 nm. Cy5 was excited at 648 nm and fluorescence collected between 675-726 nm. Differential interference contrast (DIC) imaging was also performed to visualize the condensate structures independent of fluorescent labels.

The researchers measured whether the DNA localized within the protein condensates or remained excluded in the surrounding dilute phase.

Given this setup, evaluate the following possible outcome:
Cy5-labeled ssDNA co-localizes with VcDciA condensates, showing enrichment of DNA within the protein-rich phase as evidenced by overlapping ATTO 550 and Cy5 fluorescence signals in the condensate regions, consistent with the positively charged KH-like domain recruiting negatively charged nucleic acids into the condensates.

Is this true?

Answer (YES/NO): YES